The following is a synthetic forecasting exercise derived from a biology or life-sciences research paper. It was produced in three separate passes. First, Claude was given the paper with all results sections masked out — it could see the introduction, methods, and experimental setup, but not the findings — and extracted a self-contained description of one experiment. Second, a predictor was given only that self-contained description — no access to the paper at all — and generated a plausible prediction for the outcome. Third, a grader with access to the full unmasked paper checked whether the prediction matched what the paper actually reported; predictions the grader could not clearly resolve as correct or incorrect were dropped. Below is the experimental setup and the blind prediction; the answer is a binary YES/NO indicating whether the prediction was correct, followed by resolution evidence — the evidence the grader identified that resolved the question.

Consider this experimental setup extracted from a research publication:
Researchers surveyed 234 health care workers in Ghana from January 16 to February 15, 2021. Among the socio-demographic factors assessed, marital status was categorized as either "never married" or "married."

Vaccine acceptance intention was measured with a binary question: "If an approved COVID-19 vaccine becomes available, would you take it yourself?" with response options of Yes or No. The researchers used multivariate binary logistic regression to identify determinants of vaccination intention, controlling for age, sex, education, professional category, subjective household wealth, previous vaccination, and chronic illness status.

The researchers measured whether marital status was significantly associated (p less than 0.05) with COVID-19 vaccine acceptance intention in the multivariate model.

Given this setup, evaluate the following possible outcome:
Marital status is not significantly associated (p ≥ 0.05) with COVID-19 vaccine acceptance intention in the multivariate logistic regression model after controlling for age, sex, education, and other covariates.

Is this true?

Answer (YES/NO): NO